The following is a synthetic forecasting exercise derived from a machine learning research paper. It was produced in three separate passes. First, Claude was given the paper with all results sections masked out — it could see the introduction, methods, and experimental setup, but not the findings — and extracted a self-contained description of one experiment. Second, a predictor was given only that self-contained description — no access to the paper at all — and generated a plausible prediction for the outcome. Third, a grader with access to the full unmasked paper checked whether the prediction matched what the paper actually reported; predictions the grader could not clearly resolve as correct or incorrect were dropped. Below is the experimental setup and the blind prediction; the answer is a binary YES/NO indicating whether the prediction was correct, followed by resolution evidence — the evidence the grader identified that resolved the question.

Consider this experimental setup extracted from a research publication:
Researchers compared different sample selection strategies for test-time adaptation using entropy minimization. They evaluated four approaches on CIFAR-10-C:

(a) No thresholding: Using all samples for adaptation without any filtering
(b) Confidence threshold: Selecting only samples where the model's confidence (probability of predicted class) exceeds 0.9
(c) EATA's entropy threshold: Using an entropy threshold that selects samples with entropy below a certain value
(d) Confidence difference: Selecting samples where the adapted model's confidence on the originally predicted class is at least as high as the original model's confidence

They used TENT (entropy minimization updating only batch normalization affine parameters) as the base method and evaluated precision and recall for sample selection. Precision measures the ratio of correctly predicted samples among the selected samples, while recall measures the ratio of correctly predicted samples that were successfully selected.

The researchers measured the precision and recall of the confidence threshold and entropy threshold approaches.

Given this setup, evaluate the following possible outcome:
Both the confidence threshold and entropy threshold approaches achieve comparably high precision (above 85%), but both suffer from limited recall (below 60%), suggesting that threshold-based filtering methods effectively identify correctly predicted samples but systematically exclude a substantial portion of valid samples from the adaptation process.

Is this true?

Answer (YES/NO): NO